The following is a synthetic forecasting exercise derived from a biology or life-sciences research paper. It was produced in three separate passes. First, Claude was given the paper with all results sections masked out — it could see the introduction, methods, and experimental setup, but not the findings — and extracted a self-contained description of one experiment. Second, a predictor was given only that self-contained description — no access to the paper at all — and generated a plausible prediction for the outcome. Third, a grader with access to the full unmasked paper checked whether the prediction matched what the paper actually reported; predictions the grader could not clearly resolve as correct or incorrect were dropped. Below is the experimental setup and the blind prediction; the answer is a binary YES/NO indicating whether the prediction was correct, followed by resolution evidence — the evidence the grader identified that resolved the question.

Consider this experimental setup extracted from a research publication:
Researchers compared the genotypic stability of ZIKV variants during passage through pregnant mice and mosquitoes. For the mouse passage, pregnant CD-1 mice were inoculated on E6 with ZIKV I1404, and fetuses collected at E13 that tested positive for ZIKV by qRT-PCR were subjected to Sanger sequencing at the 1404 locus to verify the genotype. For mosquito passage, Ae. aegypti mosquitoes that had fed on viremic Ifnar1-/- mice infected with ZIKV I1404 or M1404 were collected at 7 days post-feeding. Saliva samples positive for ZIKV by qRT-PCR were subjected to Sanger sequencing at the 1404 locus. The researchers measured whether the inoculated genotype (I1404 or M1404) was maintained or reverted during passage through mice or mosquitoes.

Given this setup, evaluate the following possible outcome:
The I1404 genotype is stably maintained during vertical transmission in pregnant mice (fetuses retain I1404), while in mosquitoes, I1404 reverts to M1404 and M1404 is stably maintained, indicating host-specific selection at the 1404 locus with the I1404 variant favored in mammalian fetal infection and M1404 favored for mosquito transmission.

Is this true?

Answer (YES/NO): NO